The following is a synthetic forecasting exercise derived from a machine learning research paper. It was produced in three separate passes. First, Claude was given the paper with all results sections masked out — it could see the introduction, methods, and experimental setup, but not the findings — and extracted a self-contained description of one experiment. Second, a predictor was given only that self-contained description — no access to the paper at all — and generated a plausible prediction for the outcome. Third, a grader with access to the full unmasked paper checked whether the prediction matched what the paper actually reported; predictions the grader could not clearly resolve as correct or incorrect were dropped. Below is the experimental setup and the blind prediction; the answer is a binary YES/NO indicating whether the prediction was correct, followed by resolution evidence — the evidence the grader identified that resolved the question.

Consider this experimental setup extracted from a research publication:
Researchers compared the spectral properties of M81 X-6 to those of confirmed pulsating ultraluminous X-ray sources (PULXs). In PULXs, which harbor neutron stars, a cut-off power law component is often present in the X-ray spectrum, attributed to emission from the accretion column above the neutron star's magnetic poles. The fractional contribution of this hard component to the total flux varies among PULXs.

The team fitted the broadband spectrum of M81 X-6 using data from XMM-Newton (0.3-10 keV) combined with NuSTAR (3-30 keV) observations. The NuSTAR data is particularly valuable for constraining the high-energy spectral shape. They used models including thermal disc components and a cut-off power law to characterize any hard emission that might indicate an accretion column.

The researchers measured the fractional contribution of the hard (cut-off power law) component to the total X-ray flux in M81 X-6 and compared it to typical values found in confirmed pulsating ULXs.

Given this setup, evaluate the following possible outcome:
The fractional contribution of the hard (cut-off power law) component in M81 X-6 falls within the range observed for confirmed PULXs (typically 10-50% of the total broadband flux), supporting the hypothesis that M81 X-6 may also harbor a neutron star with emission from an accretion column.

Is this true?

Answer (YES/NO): NO